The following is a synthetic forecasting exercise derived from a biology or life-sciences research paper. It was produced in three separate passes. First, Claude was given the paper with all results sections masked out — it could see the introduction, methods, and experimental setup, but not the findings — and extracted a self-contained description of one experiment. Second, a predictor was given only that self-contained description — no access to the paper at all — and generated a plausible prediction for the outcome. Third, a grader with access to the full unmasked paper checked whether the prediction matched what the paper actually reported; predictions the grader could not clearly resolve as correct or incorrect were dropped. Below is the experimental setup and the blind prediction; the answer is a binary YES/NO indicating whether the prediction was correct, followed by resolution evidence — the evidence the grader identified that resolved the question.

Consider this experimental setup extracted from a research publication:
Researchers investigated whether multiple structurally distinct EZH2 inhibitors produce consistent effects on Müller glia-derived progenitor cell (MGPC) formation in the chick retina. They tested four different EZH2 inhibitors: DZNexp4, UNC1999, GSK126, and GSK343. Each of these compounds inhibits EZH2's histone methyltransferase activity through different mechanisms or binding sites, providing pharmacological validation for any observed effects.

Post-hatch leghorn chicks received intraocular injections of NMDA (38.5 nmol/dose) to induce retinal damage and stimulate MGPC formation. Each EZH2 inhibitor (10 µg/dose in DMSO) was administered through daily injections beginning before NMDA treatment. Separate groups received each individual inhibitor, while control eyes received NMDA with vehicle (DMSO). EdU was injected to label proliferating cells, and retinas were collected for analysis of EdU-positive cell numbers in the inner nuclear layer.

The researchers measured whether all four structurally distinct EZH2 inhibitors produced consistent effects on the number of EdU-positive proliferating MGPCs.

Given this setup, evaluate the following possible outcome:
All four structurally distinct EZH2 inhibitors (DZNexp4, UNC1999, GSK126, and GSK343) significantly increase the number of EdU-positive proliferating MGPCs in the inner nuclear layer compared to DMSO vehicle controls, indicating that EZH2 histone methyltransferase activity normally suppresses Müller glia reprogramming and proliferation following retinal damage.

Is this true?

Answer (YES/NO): NO